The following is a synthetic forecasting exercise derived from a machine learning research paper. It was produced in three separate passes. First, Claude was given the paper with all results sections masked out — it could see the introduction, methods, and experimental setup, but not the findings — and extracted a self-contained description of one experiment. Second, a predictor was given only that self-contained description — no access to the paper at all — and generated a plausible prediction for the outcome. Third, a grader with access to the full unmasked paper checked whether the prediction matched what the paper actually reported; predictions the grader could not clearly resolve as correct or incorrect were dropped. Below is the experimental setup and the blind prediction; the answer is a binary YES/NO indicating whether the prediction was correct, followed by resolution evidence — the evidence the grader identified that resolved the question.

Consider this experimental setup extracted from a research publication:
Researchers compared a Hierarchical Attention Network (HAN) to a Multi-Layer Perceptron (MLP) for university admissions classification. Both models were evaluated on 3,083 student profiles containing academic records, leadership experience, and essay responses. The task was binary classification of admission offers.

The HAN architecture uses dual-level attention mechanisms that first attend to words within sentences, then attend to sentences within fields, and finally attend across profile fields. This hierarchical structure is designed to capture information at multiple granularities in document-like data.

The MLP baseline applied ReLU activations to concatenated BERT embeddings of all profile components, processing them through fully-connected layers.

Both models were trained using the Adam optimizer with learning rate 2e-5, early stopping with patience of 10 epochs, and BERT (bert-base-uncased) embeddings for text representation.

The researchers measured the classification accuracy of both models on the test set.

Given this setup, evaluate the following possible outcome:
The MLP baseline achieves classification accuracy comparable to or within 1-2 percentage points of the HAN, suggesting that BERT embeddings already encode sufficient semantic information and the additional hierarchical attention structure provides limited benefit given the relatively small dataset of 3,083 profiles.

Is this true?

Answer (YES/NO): NO